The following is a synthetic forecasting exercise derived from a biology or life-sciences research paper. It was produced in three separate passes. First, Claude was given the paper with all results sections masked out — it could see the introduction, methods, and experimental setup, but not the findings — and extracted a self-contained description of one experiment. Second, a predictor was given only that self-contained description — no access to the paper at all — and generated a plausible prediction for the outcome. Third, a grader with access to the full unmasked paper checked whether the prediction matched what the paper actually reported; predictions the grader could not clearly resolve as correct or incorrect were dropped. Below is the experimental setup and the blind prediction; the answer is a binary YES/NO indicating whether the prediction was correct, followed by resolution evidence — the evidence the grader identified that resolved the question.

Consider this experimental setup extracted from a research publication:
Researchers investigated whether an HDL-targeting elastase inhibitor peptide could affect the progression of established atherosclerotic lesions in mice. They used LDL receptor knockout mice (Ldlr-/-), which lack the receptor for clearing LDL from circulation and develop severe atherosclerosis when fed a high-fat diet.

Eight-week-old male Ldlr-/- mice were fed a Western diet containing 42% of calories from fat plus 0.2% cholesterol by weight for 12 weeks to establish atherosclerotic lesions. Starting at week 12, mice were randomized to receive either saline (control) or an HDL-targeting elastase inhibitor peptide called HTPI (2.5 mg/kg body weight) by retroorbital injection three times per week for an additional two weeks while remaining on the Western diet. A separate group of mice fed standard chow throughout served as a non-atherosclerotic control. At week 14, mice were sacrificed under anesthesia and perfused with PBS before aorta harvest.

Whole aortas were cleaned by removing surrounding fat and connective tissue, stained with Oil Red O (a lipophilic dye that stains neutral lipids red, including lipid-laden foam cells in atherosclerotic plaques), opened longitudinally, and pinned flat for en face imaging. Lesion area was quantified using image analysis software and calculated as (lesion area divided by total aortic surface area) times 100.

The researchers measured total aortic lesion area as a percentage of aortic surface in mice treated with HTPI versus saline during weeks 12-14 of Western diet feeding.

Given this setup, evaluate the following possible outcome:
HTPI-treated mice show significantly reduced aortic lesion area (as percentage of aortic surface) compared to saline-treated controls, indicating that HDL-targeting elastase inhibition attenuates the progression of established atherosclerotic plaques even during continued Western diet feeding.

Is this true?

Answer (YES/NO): YES